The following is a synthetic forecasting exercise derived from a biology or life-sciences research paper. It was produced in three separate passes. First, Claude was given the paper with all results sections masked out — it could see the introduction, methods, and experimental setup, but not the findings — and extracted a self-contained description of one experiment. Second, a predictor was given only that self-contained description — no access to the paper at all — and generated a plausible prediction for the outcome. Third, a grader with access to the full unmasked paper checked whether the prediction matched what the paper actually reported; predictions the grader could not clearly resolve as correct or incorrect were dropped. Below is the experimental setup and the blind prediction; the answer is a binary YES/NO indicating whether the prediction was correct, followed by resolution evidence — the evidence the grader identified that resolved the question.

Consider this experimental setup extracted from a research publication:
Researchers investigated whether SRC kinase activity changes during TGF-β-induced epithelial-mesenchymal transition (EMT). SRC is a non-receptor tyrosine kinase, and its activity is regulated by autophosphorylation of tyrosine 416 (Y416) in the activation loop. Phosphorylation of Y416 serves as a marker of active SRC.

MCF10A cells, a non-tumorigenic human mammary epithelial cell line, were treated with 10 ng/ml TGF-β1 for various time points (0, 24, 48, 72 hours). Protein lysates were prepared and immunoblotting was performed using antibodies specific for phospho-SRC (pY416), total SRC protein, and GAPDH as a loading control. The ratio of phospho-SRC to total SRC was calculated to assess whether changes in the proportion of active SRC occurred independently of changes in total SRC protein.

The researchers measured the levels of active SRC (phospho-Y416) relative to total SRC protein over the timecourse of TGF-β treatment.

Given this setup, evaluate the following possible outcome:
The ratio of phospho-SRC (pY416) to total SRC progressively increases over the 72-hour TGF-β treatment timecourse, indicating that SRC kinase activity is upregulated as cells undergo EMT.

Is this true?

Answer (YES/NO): NO